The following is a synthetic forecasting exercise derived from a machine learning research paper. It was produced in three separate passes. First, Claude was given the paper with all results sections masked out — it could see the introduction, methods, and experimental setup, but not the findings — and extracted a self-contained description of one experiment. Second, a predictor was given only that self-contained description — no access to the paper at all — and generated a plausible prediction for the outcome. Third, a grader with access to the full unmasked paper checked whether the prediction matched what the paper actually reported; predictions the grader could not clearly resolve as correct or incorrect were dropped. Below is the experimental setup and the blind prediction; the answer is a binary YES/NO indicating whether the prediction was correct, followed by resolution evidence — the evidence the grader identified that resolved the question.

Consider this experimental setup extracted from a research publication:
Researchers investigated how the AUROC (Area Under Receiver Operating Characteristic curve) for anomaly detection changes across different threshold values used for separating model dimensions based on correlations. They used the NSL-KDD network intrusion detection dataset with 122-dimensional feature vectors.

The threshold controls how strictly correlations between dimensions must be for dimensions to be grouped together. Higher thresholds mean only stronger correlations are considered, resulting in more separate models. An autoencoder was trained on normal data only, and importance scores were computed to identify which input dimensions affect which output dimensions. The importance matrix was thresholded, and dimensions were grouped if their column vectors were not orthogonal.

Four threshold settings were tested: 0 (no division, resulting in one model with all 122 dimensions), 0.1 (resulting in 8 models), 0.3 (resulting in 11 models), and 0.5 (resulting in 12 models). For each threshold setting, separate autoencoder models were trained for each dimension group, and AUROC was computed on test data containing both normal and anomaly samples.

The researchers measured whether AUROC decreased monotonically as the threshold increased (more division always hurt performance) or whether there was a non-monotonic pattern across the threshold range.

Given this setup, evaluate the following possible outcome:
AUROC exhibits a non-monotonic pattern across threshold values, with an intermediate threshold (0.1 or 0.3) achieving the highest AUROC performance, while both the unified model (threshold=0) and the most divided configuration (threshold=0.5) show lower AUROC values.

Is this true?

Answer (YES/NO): YES